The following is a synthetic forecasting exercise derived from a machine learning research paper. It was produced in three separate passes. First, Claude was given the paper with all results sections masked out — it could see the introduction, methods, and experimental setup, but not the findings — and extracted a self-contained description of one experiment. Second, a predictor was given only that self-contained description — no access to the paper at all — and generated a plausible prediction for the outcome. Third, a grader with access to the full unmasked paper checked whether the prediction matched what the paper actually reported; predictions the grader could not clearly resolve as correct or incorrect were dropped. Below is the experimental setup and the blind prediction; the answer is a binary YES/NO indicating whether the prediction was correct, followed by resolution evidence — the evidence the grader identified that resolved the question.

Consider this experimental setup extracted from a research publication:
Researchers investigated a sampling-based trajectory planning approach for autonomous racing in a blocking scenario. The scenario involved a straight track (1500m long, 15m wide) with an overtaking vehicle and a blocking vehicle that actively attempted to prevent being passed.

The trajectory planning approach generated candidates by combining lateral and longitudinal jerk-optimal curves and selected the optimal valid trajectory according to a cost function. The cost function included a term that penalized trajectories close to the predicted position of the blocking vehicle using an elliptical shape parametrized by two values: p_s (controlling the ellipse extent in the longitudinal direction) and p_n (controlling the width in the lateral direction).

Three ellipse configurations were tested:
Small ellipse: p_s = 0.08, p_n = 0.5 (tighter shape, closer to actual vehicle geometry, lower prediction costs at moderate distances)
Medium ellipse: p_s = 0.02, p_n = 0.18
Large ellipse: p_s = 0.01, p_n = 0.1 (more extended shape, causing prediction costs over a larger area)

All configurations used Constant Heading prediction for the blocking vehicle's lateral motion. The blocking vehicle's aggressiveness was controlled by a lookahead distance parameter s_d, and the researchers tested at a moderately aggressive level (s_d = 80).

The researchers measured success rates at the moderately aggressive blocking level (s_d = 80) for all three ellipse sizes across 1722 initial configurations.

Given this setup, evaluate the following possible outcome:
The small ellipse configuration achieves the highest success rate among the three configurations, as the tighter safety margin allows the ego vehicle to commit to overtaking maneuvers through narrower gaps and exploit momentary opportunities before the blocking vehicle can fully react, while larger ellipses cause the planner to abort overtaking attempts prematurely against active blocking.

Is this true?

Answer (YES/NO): YES